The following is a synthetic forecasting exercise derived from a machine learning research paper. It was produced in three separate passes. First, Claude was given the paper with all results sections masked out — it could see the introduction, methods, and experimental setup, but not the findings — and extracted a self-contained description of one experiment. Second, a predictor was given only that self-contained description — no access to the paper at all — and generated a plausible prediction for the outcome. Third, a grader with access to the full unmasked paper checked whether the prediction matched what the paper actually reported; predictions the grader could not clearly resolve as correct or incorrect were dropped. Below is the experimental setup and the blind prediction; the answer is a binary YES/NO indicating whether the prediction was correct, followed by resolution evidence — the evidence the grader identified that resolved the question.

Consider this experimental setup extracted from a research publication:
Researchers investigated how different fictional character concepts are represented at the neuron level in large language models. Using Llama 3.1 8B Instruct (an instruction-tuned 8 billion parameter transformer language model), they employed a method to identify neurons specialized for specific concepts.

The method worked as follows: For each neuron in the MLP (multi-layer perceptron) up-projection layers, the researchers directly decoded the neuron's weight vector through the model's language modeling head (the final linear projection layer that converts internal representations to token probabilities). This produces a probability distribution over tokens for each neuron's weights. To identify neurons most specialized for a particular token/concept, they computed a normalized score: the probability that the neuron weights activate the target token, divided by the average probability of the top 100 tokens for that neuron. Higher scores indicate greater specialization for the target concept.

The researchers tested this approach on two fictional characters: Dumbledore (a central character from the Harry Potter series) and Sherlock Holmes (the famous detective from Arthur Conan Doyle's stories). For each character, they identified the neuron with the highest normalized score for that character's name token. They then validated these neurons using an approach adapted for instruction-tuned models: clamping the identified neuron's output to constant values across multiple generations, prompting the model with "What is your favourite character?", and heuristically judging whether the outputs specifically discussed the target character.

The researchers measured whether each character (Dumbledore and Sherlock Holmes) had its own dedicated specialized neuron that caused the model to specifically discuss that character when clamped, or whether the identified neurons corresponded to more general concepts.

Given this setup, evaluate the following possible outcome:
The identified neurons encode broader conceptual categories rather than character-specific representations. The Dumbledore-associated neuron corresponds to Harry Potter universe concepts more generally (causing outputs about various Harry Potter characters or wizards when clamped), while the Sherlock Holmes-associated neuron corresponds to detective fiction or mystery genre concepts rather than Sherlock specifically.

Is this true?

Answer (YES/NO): NO